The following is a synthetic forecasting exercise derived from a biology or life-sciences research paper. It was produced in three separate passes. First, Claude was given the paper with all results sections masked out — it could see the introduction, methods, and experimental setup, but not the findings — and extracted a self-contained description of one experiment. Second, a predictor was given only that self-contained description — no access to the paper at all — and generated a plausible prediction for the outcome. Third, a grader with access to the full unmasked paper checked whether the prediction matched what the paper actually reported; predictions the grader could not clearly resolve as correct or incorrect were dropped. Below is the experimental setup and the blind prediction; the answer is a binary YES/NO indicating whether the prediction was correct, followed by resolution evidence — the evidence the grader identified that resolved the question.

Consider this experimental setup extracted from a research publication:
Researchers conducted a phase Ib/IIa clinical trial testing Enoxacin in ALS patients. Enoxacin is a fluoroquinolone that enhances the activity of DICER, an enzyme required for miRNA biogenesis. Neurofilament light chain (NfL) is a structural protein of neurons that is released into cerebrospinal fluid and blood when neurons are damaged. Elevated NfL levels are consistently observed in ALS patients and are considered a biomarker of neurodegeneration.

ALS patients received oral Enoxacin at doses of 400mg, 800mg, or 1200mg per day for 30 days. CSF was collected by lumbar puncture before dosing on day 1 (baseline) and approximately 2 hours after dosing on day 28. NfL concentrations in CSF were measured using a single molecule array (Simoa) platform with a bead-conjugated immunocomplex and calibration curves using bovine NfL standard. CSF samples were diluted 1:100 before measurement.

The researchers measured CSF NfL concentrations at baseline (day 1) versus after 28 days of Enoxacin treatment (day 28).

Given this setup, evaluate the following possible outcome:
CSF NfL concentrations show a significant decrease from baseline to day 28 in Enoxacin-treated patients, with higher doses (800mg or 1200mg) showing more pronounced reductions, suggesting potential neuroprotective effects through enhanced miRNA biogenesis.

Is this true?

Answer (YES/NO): NO